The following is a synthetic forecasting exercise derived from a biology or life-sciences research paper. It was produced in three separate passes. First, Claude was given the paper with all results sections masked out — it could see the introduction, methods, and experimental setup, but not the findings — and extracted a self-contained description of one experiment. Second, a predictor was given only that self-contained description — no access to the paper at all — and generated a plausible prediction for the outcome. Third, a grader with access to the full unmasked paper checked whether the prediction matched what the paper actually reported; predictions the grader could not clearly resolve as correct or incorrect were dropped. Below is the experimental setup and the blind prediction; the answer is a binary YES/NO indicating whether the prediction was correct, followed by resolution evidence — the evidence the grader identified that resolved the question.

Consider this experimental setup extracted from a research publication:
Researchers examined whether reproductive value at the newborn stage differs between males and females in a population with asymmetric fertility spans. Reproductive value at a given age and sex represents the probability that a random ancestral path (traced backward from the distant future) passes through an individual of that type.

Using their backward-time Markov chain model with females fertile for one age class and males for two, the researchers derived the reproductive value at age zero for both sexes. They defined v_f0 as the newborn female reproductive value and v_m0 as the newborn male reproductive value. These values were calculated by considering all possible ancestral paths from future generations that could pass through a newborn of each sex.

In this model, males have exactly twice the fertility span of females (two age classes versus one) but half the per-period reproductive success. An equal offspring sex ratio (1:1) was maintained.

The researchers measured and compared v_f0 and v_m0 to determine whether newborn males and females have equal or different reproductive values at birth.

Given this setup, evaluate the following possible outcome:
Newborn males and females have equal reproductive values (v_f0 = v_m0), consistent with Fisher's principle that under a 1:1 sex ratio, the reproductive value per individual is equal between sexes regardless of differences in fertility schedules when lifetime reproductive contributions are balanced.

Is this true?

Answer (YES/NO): YES